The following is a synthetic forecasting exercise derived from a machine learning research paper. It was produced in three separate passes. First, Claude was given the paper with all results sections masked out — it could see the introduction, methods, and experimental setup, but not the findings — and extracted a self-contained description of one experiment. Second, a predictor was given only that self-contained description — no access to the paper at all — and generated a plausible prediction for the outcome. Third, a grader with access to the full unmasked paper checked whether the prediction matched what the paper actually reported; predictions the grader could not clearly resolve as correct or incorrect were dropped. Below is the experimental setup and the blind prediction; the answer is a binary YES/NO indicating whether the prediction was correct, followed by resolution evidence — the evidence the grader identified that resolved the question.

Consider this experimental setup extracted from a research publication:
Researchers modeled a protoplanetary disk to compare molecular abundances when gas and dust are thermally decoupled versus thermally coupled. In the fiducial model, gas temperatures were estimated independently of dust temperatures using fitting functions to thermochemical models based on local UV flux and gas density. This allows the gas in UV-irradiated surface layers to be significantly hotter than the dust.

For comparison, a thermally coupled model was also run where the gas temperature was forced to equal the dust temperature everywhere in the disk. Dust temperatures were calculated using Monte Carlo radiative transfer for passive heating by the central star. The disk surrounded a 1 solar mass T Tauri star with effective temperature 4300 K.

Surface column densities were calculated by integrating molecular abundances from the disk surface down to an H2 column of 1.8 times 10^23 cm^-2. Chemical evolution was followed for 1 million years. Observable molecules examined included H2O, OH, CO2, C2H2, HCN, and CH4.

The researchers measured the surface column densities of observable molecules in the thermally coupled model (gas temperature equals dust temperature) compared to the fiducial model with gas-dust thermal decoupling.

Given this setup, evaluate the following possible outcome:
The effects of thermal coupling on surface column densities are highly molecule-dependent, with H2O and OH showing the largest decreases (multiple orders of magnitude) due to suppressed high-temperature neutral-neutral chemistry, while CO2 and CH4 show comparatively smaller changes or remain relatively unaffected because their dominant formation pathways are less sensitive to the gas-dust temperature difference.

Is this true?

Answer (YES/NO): NO